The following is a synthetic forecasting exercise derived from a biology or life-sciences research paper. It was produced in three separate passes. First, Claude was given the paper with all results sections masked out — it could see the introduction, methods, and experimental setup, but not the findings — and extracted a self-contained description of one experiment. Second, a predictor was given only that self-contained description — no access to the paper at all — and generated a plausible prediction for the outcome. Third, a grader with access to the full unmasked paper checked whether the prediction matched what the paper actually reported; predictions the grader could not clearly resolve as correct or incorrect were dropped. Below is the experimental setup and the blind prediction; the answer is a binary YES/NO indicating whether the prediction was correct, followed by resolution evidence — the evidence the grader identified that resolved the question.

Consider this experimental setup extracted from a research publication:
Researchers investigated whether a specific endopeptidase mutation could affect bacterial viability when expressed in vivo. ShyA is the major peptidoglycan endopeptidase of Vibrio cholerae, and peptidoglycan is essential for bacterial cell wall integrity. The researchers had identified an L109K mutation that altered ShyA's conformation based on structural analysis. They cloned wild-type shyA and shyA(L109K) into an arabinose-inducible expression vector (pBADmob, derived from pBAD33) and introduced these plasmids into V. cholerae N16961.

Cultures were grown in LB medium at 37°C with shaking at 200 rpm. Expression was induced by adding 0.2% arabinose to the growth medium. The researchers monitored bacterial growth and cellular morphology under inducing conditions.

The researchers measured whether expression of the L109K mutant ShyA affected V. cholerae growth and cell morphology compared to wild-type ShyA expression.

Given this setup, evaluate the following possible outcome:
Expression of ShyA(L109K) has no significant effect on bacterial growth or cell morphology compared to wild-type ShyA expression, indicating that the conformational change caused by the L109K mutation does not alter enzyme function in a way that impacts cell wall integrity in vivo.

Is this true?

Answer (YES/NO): NO